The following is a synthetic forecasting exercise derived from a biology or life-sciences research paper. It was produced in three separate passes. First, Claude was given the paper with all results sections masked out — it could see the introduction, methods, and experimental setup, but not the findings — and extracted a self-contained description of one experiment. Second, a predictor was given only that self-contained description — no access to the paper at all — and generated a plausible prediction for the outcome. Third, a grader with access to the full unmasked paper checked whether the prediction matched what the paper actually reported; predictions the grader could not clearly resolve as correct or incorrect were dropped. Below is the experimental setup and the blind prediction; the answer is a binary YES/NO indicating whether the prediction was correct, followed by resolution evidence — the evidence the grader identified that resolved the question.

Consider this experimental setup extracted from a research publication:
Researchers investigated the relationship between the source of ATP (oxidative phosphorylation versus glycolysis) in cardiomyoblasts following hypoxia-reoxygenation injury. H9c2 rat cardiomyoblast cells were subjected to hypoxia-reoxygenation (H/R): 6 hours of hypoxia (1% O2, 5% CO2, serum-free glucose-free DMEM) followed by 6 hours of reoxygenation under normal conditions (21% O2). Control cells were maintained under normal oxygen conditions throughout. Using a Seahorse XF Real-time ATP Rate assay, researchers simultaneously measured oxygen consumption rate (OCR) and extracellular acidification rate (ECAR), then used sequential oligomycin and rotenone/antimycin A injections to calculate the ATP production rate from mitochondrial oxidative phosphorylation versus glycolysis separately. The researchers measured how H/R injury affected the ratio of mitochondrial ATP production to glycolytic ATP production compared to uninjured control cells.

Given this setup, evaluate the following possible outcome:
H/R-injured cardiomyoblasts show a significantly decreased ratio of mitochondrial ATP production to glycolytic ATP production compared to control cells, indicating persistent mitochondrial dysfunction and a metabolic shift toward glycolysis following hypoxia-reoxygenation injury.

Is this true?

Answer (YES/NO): YES